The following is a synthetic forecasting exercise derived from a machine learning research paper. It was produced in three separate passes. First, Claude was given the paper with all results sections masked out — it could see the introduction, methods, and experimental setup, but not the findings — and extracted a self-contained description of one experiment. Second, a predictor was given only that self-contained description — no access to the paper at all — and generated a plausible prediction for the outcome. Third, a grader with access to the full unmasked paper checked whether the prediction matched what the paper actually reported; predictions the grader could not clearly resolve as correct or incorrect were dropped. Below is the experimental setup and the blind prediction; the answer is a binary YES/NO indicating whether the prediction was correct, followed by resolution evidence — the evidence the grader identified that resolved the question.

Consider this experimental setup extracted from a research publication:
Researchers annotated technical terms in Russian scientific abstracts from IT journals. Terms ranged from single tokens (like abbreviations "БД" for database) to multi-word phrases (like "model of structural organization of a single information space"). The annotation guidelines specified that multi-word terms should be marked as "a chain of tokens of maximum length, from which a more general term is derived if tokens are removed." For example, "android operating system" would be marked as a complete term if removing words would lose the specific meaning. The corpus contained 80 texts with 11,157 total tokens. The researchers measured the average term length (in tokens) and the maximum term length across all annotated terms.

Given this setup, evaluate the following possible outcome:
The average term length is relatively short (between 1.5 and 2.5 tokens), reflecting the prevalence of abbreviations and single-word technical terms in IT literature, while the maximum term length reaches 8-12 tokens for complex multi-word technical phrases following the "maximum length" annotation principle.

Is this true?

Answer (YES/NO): YES